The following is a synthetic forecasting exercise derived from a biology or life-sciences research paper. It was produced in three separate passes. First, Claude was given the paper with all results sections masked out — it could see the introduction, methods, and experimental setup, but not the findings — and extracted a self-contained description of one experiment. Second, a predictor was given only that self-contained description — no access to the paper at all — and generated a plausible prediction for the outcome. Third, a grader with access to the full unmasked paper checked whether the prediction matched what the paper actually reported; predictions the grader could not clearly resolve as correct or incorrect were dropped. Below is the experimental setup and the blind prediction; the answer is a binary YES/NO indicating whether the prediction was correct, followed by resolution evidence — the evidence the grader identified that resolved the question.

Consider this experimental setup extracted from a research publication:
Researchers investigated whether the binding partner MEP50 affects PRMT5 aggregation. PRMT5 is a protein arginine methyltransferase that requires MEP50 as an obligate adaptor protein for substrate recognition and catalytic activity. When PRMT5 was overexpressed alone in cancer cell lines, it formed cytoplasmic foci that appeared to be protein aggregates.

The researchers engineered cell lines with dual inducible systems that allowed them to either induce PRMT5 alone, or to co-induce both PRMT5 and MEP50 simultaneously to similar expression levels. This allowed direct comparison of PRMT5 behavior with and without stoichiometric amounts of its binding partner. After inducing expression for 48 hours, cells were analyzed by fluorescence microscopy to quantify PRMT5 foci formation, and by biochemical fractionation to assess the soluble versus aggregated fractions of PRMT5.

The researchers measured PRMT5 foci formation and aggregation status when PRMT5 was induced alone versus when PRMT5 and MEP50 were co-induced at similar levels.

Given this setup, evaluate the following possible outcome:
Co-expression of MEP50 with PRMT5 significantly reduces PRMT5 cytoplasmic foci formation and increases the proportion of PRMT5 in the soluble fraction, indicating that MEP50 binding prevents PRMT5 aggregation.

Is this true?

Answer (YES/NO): YES